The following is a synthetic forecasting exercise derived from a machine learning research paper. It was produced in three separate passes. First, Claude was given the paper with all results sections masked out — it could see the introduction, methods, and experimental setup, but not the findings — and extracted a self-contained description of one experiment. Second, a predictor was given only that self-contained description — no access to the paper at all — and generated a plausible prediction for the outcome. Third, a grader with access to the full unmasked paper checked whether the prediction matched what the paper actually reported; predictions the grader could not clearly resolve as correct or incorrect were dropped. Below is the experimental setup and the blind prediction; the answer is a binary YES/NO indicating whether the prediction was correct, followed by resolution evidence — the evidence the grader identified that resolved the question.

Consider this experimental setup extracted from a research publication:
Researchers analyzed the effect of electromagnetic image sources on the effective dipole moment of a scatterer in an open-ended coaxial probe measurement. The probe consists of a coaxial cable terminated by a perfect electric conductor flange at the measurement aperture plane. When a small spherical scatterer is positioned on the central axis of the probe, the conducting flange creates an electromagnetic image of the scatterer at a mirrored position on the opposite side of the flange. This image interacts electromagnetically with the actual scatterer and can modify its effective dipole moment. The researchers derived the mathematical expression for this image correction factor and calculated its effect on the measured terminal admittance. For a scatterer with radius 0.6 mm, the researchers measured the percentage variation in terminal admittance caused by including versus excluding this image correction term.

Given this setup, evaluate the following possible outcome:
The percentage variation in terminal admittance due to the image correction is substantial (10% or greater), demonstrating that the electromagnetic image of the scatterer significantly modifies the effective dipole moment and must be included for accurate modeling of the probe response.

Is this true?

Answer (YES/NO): NO